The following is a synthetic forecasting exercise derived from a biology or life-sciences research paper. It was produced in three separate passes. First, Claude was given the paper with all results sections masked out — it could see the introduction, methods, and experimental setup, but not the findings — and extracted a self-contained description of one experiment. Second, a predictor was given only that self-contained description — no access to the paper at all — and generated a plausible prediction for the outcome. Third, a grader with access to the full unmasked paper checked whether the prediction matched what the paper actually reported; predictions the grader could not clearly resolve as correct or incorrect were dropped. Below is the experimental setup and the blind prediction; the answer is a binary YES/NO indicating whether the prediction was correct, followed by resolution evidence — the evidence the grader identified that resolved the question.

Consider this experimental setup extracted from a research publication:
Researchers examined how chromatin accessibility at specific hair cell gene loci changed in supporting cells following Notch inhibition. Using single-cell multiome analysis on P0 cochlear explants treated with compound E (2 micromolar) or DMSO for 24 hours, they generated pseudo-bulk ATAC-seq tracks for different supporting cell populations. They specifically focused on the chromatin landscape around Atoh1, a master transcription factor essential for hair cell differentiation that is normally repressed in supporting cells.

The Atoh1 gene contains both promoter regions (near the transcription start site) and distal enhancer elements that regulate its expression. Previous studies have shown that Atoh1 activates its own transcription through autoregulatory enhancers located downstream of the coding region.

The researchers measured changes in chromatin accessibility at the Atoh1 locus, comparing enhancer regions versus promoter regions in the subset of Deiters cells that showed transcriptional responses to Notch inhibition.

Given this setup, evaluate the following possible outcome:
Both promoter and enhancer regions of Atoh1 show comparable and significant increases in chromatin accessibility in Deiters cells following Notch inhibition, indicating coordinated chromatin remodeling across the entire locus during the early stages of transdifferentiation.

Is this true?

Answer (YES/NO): NO